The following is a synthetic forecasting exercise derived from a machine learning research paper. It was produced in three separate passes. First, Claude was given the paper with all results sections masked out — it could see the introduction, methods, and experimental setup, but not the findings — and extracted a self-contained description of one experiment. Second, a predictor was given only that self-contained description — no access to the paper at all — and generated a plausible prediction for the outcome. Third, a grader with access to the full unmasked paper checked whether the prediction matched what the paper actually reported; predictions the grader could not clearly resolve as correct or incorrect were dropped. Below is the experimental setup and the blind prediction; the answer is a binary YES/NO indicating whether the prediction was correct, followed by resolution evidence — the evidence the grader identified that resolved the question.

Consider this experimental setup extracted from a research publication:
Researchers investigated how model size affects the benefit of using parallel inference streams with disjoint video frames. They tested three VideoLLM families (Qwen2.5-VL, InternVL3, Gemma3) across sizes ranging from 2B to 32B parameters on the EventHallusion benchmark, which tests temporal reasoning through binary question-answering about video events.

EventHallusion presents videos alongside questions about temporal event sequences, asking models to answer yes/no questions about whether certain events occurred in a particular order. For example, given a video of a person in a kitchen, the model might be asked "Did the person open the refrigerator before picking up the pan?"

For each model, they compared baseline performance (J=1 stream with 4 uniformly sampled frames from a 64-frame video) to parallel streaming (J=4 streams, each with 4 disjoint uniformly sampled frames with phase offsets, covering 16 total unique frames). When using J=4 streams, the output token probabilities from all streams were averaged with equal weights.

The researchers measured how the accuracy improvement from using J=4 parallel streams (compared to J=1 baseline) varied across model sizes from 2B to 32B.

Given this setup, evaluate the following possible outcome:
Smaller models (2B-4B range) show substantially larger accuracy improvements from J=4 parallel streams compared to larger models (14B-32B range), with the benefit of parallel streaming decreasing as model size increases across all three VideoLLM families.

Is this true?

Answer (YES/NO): NO